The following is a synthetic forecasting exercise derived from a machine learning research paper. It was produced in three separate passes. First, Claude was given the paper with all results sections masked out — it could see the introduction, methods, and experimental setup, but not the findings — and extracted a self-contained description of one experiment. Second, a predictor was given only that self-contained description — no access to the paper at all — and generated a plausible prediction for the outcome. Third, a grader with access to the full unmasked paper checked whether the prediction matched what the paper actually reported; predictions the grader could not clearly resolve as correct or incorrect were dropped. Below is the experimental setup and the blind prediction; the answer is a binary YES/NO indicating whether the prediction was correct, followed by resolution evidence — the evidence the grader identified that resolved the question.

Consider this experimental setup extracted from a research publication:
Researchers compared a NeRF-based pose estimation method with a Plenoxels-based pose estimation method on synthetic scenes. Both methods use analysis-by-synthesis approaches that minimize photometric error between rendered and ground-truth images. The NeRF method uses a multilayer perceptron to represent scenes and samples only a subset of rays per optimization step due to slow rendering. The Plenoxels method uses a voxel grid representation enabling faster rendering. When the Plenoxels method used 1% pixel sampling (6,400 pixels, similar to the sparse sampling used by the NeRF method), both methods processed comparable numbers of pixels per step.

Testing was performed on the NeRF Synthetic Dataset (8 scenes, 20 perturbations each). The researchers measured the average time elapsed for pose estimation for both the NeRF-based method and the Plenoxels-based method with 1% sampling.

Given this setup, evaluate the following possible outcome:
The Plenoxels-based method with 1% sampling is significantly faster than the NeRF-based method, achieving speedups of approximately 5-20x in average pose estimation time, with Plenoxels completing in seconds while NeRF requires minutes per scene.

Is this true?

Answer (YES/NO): NO